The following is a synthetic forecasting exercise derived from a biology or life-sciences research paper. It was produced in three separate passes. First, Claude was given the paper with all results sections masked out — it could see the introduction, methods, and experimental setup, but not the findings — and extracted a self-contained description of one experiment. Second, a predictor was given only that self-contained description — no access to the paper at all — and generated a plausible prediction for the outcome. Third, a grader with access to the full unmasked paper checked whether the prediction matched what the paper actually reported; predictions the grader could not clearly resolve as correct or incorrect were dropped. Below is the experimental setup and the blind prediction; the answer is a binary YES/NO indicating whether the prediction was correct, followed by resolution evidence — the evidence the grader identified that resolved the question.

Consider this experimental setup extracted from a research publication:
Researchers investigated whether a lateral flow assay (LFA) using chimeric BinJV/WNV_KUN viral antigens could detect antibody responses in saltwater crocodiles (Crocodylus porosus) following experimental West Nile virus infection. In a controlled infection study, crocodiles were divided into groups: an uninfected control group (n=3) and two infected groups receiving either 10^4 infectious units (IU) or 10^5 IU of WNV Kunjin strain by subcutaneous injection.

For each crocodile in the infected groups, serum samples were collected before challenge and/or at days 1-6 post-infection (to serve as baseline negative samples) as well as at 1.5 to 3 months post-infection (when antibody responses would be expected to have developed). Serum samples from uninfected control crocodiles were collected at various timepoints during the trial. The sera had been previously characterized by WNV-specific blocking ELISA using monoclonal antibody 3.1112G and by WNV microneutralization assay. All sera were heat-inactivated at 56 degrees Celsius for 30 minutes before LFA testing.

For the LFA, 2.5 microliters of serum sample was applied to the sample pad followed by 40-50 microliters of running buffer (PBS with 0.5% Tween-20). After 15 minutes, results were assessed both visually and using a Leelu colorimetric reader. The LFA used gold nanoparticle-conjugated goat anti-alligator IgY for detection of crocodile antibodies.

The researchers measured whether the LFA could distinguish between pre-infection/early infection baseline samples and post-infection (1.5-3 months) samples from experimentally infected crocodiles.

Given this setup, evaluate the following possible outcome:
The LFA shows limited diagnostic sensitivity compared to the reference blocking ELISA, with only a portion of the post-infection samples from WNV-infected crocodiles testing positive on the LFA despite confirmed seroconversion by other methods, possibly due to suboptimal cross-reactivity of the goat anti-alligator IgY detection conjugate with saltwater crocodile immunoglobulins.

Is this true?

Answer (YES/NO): NO